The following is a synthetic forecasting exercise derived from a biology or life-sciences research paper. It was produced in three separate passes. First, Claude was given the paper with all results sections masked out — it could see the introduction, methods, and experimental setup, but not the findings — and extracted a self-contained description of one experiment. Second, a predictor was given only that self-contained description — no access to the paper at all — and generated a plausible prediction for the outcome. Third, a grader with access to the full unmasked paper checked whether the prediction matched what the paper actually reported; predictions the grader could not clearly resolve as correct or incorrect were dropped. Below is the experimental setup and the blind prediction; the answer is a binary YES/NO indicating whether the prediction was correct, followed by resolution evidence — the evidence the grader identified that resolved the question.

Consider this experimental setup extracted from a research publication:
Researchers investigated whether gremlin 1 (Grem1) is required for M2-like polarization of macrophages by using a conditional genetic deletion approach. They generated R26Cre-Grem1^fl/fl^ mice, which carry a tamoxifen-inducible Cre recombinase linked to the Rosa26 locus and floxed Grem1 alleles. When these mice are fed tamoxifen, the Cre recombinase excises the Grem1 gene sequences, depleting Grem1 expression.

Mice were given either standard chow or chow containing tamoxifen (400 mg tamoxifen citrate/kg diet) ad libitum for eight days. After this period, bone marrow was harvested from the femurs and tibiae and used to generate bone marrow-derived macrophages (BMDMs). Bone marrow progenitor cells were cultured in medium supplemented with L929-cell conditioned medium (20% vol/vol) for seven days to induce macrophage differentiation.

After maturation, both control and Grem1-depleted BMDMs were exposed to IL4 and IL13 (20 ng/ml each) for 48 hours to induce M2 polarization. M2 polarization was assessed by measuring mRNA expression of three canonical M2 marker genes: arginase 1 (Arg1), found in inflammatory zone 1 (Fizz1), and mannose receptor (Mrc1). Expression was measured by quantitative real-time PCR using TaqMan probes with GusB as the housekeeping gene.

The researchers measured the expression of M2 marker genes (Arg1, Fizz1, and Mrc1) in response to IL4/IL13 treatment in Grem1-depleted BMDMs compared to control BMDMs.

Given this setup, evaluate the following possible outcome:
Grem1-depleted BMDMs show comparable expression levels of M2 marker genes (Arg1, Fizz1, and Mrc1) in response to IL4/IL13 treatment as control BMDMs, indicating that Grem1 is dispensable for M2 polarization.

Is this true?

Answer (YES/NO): NO